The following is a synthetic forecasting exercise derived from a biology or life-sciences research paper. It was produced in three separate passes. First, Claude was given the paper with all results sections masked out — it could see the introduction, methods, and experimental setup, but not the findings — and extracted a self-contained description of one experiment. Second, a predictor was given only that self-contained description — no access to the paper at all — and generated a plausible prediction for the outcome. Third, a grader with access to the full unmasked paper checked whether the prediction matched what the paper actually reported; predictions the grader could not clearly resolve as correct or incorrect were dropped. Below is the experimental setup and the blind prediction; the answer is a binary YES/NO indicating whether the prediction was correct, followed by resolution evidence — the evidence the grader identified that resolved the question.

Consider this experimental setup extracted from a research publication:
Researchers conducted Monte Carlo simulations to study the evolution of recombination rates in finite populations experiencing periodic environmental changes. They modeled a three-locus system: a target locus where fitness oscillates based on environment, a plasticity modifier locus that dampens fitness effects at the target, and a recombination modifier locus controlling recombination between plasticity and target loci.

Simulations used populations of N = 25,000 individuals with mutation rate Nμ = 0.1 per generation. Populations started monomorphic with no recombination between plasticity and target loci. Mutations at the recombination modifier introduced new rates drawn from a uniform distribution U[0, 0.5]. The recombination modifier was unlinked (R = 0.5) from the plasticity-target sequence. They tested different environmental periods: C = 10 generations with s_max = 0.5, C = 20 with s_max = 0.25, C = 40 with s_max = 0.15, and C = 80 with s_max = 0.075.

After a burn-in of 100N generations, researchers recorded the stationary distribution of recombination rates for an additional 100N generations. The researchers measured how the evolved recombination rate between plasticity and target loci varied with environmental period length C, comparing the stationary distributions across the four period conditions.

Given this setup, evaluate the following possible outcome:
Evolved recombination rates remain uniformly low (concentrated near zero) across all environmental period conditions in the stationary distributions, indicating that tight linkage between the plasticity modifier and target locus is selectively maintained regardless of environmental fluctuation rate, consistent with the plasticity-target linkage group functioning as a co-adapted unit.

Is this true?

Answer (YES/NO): NO